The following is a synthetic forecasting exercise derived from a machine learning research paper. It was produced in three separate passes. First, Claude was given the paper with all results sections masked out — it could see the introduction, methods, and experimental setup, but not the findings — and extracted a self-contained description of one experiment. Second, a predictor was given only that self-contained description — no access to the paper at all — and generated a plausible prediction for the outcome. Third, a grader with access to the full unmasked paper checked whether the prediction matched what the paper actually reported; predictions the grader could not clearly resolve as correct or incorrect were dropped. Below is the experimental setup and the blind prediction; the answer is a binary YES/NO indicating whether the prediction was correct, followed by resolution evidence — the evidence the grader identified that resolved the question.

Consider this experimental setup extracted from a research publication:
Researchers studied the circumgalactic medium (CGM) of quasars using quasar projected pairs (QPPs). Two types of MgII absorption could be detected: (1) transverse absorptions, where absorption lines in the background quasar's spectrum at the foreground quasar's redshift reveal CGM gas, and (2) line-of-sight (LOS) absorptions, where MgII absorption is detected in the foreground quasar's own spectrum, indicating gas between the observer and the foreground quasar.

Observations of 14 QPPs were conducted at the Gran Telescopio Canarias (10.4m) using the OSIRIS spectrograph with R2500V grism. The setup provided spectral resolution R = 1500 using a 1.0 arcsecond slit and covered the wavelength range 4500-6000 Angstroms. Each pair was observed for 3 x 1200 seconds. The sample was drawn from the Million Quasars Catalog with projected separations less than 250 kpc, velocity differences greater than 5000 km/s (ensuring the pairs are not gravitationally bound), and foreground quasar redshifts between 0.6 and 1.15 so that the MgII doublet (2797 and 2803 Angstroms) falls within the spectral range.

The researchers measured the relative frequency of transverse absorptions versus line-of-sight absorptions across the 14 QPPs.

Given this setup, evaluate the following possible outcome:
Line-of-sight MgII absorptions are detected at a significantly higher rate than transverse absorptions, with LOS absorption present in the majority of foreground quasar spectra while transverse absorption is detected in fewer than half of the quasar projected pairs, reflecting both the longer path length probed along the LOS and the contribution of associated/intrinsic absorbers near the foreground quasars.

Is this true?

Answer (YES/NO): NO